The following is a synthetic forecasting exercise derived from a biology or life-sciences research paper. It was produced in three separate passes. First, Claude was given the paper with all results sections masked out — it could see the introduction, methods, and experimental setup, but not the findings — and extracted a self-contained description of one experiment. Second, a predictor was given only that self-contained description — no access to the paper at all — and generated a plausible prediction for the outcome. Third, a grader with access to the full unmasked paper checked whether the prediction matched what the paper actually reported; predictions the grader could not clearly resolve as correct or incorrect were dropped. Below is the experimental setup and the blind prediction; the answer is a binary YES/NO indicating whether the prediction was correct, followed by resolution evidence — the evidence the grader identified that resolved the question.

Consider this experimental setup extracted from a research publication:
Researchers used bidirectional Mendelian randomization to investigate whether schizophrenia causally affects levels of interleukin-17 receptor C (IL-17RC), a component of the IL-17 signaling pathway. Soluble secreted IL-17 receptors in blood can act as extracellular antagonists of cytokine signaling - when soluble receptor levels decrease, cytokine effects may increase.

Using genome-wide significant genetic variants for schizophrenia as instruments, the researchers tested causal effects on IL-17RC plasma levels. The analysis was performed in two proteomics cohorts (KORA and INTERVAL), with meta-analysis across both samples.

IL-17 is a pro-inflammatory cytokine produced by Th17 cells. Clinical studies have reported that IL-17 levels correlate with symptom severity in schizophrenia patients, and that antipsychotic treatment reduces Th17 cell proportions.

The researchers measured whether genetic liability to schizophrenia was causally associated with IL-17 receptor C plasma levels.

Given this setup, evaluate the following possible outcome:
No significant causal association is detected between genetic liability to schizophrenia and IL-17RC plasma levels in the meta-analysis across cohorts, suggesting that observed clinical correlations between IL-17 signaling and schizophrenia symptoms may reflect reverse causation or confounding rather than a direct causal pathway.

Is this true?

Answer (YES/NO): NO